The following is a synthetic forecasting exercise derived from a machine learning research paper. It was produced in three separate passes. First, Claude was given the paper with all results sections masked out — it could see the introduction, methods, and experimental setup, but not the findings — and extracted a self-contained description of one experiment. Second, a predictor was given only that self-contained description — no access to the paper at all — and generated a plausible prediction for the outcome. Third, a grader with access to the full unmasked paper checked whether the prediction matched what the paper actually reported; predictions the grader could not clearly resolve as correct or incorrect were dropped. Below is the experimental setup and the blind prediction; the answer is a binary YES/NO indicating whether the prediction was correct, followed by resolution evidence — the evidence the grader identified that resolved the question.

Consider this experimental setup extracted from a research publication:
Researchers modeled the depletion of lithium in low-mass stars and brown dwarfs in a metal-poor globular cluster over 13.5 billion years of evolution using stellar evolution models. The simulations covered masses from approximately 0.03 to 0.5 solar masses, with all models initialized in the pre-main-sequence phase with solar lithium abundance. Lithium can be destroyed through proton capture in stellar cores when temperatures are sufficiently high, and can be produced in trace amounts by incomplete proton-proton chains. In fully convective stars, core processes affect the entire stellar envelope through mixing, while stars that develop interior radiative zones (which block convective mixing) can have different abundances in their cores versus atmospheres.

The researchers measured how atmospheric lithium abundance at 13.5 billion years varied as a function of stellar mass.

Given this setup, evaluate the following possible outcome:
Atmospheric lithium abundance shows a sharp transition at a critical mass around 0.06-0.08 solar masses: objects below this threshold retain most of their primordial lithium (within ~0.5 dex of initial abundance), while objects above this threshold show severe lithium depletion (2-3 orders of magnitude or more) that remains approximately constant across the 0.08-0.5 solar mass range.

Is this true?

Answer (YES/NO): NO